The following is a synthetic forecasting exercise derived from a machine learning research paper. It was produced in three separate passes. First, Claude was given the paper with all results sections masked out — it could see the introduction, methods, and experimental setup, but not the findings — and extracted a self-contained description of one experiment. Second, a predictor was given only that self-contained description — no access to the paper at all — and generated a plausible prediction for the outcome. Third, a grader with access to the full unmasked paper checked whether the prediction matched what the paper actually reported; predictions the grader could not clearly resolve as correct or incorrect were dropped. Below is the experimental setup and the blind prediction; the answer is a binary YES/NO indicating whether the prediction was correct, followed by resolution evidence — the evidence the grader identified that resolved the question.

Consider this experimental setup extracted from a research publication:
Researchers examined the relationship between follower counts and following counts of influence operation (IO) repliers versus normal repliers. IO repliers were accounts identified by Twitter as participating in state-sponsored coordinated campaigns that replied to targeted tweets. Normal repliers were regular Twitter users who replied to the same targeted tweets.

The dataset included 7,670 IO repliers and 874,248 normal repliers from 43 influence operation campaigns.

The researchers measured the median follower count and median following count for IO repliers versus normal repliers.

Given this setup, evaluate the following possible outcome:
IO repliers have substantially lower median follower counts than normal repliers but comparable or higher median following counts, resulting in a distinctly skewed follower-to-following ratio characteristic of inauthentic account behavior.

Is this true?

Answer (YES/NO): NO